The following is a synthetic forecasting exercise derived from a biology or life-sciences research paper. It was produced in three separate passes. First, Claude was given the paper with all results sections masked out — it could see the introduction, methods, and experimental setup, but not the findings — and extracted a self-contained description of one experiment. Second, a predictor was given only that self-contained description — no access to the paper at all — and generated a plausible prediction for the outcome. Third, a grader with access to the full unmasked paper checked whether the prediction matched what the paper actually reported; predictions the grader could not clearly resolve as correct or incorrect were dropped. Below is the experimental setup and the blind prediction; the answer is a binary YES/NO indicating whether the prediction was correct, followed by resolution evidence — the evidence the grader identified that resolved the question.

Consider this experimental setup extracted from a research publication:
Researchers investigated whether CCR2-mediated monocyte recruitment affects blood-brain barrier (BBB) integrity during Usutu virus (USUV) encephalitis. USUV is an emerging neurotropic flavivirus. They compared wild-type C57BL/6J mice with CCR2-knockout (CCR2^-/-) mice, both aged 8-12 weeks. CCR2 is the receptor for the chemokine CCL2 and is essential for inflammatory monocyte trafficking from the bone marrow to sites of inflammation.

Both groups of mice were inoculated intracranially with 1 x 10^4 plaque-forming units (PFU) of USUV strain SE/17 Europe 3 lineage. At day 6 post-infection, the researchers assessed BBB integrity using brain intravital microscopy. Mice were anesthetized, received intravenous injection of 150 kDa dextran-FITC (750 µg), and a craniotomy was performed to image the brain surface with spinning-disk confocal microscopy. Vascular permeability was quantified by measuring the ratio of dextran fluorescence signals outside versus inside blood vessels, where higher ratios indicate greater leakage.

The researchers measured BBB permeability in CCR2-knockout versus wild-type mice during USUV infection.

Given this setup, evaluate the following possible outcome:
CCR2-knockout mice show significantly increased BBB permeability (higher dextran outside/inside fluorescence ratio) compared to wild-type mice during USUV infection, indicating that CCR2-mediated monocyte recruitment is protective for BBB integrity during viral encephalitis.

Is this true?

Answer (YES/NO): NO